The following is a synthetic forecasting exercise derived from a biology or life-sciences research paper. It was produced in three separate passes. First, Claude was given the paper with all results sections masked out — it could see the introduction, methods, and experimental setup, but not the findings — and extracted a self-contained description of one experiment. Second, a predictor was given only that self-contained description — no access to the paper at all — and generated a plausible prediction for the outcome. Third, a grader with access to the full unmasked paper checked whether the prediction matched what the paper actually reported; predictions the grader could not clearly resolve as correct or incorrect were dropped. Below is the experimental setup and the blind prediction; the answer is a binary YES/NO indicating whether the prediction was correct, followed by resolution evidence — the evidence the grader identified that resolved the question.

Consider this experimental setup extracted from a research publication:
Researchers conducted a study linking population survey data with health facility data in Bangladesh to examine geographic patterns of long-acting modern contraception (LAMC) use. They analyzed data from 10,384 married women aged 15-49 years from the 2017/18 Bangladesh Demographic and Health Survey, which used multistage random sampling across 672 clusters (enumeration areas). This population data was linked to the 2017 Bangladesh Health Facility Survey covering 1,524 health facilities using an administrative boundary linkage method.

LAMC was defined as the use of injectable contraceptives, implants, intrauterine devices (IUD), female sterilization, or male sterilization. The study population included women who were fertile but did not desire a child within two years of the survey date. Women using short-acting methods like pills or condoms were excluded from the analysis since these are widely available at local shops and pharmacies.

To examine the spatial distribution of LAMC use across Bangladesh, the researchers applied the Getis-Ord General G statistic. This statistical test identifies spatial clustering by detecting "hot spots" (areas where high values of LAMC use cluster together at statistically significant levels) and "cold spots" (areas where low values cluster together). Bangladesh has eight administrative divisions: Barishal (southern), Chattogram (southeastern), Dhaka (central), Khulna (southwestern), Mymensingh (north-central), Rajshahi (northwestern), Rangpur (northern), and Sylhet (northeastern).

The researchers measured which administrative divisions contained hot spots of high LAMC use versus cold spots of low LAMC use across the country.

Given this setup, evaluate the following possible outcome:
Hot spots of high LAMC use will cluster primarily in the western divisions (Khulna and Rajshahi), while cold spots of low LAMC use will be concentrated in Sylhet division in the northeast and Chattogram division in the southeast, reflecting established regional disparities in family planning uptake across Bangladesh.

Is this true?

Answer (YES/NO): NO